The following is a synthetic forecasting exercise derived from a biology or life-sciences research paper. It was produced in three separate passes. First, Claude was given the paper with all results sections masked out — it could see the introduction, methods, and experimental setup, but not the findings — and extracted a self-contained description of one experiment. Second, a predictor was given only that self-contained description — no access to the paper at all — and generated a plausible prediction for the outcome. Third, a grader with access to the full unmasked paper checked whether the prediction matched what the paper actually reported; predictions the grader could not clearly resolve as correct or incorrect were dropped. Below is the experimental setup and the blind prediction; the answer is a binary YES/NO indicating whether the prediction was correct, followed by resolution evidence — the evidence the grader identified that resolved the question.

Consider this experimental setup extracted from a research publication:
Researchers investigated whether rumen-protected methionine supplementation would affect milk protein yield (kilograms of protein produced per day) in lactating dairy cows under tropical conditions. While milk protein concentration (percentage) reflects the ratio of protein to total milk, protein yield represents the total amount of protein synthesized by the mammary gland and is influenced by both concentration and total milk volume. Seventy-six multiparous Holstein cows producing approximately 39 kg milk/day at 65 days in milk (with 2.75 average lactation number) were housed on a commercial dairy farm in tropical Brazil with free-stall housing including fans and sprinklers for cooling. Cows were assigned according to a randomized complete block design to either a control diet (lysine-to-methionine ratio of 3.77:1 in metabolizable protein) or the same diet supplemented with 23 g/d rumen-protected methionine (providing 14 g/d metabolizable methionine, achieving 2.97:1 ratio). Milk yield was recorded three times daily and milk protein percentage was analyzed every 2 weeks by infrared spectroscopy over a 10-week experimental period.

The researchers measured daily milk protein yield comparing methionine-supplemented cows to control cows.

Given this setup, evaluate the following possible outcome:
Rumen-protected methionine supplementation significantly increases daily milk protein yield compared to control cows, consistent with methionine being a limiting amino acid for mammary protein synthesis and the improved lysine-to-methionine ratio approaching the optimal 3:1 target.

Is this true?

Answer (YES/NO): YES